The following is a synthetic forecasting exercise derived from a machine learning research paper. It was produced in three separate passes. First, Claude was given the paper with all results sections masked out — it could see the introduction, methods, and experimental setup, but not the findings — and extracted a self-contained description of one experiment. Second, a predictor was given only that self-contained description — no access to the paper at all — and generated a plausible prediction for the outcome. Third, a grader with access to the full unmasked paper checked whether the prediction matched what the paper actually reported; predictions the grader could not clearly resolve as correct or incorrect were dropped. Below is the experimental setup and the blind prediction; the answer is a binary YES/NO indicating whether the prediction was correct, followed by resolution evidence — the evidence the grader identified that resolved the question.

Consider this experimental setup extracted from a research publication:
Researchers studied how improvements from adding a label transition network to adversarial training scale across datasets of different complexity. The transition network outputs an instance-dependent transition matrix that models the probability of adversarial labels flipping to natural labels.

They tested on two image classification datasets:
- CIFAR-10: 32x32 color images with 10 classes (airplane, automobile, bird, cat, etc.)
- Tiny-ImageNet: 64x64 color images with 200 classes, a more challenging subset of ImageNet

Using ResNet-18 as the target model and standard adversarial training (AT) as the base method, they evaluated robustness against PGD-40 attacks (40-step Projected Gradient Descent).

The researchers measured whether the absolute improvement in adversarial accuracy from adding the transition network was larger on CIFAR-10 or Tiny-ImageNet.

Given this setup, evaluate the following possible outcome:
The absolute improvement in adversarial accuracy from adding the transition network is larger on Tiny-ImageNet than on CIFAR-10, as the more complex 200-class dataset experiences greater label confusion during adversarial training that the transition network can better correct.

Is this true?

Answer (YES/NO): NO